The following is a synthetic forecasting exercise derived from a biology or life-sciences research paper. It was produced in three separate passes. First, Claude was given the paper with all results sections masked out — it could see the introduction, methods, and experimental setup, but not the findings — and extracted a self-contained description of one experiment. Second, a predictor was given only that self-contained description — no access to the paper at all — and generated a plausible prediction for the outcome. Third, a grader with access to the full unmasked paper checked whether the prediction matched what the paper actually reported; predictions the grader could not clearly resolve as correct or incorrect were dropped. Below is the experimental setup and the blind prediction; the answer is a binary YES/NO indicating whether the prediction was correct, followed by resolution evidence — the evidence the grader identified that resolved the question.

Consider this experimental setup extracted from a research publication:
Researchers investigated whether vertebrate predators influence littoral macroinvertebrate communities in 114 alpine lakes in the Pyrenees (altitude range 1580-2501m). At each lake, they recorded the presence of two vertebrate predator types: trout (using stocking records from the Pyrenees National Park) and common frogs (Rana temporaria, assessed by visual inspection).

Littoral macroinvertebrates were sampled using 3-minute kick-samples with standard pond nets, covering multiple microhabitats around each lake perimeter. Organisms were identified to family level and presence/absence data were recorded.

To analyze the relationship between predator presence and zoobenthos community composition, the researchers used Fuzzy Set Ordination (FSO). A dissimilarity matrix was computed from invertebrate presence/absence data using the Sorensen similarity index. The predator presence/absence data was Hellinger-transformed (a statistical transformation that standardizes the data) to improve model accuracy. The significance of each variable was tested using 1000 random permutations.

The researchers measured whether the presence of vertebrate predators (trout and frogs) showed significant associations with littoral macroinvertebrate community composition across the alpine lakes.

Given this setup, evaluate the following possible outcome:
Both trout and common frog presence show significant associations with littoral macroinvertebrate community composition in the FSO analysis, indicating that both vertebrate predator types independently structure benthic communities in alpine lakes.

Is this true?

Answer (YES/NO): NO